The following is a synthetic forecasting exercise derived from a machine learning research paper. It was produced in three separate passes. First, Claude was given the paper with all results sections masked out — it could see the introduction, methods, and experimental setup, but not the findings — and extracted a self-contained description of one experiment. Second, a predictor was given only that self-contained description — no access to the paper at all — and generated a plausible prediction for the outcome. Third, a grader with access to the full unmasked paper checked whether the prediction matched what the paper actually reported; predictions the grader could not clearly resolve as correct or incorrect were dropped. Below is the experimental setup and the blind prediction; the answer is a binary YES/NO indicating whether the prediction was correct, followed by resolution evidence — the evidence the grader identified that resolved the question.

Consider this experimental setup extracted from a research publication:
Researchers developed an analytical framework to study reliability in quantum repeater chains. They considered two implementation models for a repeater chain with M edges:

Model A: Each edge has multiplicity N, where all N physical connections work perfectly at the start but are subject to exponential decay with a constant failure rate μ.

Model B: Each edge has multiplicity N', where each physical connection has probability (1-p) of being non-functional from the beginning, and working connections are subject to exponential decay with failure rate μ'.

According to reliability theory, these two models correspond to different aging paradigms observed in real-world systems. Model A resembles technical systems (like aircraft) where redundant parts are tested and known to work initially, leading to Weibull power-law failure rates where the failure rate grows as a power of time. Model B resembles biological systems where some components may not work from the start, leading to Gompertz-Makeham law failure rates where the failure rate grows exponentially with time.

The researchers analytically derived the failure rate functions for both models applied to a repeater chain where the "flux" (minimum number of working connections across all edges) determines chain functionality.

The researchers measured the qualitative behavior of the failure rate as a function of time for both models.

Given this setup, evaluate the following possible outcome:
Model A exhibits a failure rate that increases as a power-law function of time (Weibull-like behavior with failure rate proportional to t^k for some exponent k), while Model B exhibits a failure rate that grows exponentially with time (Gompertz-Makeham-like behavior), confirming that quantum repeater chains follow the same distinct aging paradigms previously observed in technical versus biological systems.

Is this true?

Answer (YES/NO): NO